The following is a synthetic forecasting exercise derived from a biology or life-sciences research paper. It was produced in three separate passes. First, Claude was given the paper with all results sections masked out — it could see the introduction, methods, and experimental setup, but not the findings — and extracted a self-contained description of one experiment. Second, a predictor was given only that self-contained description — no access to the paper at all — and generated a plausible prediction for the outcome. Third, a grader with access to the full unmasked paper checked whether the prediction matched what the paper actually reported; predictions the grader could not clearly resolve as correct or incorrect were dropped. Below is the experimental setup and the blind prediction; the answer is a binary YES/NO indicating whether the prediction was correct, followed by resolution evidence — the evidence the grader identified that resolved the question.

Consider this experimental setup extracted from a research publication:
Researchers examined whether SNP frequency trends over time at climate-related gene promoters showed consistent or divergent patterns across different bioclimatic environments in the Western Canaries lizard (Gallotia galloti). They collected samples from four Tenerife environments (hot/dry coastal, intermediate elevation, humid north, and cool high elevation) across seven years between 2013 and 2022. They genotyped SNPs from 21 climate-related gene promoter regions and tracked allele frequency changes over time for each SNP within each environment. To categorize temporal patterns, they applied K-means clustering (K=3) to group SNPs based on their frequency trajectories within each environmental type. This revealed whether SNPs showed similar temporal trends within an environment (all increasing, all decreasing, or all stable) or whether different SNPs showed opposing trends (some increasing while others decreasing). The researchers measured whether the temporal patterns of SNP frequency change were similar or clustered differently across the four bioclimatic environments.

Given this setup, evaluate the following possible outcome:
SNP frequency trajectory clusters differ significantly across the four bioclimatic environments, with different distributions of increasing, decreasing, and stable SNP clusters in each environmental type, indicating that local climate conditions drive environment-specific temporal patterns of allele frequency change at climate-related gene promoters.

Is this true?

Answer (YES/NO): NO